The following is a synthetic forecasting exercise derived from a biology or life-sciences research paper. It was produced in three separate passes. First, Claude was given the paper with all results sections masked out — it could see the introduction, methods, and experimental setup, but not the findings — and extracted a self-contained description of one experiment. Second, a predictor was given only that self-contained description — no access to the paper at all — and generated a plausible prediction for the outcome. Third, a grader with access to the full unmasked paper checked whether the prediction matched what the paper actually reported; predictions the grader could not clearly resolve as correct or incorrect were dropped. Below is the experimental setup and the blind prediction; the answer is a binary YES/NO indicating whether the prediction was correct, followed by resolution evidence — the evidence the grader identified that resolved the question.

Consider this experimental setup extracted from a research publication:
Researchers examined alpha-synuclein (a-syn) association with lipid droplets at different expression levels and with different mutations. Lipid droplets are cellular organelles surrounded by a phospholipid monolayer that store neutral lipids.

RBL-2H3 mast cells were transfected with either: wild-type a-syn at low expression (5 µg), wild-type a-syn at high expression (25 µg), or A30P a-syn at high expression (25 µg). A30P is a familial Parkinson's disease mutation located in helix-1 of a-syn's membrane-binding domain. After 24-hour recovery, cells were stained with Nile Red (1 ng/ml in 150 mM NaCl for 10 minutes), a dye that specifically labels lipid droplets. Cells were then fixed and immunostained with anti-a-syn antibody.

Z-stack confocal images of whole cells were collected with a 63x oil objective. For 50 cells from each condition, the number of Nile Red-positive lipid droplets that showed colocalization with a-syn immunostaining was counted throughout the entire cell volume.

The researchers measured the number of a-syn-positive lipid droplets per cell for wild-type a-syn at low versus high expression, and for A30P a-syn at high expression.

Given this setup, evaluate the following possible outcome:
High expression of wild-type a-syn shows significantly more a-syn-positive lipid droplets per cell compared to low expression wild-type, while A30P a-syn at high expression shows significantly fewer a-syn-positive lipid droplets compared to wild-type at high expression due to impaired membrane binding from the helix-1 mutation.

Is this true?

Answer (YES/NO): YES